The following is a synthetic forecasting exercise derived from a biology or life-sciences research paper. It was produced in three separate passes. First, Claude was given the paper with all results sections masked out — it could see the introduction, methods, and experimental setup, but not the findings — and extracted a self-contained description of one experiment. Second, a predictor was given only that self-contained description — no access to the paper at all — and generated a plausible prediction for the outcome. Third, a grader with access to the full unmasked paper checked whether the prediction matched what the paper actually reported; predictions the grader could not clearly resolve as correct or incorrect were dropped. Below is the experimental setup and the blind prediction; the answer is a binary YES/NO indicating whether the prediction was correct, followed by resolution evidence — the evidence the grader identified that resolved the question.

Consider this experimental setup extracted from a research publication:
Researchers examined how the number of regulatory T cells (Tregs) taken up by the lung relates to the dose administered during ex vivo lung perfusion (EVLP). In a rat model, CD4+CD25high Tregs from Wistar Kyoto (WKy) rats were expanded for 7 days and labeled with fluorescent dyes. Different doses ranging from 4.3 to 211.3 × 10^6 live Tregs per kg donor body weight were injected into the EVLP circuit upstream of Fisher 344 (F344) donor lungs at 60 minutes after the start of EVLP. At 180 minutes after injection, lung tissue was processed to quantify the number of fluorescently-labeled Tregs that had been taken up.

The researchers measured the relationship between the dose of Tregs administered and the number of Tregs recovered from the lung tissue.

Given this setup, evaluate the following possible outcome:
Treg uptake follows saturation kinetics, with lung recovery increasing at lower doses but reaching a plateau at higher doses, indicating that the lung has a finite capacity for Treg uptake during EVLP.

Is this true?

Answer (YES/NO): NO